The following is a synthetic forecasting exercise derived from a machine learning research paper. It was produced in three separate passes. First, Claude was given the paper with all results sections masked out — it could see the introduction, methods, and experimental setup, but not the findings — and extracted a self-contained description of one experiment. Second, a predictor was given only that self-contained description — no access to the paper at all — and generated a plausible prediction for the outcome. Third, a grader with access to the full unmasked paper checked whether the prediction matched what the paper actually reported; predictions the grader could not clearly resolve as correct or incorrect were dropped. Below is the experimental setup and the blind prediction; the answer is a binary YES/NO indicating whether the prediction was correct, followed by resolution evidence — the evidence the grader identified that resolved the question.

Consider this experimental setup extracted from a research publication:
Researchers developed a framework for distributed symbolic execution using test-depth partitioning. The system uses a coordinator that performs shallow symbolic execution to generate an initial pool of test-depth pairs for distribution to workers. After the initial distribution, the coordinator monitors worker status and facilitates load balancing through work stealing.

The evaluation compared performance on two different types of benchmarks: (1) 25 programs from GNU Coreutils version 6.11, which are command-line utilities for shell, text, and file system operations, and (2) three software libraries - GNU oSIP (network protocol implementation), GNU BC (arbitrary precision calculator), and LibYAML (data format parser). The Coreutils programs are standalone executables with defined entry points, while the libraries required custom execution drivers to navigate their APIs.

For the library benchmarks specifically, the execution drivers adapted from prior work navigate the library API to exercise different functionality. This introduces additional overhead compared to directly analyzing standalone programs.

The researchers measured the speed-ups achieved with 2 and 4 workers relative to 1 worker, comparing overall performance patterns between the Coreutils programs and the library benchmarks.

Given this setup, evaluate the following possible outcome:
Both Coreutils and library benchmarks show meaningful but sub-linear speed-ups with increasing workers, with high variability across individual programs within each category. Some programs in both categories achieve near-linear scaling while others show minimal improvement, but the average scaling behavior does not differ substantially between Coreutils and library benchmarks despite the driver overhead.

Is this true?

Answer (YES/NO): NO